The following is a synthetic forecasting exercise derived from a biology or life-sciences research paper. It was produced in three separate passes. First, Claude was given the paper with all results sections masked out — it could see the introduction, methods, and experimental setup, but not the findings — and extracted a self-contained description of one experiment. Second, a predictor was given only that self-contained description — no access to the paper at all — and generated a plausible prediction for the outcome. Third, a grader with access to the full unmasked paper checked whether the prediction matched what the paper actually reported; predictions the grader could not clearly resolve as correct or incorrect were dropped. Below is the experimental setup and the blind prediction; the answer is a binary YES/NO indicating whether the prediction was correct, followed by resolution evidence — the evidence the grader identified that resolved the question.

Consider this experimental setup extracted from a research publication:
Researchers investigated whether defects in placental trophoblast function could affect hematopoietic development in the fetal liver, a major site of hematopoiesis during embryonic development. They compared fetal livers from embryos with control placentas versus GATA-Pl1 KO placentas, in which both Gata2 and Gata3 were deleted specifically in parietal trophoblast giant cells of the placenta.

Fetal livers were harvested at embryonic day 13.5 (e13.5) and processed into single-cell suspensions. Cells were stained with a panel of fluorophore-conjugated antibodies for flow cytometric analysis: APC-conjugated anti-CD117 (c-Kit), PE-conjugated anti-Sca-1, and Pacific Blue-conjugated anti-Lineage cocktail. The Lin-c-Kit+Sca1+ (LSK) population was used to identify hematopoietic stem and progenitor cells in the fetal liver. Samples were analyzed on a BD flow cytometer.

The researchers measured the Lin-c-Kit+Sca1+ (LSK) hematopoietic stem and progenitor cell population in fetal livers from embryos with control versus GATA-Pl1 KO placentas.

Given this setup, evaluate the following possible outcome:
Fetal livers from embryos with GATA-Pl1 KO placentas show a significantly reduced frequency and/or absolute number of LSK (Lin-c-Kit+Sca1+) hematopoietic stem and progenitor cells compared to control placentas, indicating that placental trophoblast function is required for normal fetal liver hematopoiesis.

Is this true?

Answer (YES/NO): YES